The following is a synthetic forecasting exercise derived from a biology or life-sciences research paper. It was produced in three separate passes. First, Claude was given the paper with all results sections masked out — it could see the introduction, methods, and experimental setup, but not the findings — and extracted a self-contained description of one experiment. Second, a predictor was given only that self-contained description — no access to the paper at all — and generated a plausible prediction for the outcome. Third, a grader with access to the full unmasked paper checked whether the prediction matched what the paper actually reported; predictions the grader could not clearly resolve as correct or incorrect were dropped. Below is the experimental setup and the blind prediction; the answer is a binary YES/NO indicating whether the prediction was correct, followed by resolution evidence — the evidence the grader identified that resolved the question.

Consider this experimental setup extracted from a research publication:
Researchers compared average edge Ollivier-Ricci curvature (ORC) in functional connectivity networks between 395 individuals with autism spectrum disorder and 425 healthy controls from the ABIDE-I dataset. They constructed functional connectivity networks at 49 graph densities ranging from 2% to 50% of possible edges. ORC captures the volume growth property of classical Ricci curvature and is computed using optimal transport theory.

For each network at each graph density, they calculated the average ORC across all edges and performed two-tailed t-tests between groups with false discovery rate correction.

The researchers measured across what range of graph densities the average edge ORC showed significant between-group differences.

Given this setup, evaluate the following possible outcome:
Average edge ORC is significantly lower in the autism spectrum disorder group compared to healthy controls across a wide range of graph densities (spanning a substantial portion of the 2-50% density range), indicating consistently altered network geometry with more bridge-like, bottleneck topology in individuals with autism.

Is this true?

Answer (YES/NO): NO